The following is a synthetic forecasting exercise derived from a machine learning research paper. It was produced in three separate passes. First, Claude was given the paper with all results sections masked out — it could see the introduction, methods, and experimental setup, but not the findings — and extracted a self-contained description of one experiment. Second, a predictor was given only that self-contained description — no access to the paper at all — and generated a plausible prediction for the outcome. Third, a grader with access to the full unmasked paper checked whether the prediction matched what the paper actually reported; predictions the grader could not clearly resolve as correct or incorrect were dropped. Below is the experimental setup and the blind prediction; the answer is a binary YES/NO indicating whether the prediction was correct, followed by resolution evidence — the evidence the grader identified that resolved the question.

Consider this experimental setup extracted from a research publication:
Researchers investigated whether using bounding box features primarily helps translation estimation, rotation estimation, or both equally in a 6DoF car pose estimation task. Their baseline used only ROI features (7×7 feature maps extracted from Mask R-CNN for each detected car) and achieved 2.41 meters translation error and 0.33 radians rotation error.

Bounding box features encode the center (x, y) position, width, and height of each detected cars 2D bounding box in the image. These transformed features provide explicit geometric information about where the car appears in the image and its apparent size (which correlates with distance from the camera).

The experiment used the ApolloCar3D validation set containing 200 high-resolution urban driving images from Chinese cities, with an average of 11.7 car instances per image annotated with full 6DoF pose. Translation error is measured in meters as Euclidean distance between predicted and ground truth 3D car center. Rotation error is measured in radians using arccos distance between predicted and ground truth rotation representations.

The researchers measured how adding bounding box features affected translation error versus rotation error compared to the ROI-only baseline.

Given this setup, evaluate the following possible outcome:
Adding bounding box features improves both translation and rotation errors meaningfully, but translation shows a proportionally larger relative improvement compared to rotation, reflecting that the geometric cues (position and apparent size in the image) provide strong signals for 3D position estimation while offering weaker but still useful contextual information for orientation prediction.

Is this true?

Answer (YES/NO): NO